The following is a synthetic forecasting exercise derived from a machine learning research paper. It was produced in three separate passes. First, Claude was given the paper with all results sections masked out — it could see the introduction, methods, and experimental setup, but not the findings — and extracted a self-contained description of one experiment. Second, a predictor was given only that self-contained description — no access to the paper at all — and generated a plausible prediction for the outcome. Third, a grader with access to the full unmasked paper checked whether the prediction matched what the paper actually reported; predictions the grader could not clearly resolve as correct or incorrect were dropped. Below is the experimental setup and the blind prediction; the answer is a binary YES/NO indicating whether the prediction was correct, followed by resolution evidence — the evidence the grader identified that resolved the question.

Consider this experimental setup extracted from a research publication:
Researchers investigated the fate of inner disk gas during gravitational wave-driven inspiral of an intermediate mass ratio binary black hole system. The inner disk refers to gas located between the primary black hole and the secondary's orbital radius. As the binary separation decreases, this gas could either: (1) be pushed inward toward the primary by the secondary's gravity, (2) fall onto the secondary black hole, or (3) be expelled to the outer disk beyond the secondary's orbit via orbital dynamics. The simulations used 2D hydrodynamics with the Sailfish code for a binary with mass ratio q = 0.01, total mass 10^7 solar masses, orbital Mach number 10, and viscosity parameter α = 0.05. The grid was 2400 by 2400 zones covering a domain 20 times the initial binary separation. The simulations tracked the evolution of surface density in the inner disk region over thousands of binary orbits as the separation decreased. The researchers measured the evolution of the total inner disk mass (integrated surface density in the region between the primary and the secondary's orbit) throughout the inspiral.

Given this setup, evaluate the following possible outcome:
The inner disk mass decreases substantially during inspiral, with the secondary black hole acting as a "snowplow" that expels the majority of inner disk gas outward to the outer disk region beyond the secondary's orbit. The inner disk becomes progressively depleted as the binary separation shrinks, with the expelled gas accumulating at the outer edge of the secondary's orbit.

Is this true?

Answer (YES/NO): NO